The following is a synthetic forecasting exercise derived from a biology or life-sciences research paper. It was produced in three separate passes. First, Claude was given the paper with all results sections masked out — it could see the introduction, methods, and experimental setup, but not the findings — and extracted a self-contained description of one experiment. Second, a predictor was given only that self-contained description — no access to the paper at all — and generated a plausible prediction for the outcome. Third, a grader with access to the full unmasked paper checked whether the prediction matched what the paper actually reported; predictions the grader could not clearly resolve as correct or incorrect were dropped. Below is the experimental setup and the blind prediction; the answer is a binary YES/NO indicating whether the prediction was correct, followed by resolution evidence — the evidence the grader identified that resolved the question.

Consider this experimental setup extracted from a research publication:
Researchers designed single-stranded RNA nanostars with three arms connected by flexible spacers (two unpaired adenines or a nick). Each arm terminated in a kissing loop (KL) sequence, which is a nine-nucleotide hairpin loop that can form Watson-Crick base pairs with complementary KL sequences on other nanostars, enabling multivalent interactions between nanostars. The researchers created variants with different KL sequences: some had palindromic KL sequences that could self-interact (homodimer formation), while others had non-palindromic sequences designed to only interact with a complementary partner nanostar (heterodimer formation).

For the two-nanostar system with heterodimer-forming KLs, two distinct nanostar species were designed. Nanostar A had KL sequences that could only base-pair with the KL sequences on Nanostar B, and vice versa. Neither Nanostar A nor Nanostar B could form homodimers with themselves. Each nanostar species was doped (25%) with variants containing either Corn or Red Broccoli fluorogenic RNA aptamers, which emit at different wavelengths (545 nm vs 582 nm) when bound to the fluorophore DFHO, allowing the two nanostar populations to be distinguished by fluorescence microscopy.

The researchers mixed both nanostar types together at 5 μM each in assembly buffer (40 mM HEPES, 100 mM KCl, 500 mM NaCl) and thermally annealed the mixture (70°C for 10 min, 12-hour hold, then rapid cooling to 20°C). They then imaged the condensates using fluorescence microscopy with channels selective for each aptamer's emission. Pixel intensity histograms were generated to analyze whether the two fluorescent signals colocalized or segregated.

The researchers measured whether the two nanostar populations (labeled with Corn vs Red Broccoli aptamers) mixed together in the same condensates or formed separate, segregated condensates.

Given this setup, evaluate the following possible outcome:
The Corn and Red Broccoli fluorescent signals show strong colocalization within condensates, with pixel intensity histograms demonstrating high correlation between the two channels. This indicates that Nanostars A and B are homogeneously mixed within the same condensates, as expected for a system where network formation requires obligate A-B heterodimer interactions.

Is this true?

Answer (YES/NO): NO